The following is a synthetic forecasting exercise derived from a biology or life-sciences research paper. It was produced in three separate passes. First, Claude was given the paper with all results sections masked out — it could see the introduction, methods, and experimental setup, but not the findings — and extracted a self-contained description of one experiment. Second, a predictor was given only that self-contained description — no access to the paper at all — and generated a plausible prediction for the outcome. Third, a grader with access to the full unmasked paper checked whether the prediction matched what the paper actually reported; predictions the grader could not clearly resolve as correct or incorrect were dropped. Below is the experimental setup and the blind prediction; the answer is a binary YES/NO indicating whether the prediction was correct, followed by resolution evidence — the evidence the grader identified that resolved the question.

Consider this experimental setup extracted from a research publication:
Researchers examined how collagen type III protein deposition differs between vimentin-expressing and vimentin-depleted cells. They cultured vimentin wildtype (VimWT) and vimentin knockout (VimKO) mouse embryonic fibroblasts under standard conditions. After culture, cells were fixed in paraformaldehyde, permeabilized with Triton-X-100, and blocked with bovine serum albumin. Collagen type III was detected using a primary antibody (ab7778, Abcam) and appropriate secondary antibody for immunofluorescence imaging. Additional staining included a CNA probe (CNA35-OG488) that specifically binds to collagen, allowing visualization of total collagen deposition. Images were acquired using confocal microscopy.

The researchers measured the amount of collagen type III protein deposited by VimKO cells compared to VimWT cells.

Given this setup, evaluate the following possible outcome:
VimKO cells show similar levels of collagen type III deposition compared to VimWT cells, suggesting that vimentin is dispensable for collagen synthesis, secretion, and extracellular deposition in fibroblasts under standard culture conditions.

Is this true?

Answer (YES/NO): NO